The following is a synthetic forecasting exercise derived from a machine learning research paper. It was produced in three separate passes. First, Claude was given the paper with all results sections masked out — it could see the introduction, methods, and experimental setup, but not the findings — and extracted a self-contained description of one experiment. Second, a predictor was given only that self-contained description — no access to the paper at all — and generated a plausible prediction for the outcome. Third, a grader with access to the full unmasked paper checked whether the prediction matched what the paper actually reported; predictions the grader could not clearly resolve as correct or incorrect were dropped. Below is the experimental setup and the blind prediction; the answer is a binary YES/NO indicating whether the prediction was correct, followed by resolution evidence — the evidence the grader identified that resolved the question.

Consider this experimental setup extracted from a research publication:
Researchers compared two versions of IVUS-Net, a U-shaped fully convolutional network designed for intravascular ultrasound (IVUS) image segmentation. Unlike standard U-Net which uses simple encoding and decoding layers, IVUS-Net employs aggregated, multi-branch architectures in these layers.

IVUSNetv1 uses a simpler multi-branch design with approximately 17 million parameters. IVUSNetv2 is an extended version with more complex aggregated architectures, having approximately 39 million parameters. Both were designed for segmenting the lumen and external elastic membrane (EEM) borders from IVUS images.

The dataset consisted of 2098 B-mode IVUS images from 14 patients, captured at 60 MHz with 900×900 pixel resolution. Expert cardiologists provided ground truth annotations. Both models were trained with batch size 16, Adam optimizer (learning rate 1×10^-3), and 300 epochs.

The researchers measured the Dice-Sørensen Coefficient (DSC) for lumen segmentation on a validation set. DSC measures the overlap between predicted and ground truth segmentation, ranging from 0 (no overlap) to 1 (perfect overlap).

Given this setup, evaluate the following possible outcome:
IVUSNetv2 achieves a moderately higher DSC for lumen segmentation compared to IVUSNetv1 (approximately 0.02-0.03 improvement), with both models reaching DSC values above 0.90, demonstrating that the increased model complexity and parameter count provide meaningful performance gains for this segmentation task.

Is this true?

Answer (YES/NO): NO